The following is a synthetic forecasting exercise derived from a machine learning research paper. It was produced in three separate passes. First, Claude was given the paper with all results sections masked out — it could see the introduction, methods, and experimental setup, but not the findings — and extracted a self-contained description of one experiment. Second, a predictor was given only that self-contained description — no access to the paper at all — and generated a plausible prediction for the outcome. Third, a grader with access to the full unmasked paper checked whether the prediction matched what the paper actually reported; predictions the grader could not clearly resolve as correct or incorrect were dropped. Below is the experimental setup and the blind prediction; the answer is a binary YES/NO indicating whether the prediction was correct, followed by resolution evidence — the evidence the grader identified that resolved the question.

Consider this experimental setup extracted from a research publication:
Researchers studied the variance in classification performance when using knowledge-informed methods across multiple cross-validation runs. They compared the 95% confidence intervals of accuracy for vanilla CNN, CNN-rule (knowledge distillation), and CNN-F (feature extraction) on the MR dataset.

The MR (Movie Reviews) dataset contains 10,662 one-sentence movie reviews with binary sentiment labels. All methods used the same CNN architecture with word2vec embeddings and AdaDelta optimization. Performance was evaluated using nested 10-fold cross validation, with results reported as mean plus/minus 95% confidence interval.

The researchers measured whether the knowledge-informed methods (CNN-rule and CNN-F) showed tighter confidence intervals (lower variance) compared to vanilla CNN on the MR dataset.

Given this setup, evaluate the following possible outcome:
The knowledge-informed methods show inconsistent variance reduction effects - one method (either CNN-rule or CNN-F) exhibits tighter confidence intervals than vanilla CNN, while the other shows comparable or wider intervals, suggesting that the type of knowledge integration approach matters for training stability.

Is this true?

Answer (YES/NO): YES